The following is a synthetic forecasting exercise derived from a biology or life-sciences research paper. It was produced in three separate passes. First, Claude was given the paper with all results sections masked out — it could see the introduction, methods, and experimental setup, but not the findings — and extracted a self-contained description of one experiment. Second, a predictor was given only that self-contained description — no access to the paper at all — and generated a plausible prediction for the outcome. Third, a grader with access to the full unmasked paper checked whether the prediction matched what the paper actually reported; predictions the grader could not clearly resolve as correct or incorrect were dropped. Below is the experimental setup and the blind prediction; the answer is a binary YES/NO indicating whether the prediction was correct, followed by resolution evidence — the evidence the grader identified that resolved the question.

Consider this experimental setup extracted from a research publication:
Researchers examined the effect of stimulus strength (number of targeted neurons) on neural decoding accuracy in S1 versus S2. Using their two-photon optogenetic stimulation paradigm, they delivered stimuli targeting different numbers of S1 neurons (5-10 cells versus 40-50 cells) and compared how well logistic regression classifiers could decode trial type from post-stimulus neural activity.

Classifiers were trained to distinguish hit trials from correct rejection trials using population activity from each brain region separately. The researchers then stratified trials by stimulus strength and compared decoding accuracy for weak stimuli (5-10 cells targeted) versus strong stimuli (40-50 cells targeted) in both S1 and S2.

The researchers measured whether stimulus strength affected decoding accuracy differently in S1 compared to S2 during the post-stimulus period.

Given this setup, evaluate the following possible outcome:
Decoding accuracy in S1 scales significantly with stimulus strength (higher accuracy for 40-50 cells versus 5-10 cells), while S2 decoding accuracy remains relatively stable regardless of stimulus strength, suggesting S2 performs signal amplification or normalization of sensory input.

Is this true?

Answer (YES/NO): YES